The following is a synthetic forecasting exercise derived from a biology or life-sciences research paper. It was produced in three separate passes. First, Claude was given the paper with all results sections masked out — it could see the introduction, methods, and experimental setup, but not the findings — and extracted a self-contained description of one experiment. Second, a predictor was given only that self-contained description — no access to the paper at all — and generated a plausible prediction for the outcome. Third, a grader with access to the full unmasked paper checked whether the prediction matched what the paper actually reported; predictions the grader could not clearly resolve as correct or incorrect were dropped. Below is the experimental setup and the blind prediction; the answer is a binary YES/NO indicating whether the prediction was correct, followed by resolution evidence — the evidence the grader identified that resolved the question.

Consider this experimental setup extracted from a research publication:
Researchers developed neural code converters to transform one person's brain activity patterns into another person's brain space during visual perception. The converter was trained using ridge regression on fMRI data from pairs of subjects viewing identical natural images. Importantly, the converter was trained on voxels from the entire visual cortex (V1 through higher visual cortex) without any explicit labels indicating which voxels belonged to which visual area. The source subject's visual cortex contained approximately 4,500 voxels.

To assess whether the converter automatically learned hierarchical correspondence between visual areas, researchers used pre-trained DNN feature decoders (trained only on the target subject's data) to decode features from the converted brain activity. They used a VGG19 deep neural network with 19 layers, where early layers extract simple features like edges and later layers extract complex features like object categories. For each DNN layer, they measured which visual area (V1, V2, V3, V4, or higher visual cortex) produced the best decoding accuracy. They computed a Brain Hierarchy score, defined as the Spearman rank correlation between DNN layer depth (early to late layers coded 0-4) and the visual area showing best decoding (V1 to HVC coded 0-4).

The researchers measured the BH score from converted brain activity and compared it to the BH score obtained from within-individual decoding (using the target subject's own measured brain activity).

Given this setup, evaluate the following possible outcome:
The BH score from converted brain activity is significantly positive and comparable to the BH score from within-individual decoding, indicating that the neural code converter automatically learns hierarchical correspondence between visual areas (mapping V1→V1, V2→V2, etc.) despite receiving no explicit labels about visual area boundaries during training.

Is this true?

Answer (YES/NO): NO